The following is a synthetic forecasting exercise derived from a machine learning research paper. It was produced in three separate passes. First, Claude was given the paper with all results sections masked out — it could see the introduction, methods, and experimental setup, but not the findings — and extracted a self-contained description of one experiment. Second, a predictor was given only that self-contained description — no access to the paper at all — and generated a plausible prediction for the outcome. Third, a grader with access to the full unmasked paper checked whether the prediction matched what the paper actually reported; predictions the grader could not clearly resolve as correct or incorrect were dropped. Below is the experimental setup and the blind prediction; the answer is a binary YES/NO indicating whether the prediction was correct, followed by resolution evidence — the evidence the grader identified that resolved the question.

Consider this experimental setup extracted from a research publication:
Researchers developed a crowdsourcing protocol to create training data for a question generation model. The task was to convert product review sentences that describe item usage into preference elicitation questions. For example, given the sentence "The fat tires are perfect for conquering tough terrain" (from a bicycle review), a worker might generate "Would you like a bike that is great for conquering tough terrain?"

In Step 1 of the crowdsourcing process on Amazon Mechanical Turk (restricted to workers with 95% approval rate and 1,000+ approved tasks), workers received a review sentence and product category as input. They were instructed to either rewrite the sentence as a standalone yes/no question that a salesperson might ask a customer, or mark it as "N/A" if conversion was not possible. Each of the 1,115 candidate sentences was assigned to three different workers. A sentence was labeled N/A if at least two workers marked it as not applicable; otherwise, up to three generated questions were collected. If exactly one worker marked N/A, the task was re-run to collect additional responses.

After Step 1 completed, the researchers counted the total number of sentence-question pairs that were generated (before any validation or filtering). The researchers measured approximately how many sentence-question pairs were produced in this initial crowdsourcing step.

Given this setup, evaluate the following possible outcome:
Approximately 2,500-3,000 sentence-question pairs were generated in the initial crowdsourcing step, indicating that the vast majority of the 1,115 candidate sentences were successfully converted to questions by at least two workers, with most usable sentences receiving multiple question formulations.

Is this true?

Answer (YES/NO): YES